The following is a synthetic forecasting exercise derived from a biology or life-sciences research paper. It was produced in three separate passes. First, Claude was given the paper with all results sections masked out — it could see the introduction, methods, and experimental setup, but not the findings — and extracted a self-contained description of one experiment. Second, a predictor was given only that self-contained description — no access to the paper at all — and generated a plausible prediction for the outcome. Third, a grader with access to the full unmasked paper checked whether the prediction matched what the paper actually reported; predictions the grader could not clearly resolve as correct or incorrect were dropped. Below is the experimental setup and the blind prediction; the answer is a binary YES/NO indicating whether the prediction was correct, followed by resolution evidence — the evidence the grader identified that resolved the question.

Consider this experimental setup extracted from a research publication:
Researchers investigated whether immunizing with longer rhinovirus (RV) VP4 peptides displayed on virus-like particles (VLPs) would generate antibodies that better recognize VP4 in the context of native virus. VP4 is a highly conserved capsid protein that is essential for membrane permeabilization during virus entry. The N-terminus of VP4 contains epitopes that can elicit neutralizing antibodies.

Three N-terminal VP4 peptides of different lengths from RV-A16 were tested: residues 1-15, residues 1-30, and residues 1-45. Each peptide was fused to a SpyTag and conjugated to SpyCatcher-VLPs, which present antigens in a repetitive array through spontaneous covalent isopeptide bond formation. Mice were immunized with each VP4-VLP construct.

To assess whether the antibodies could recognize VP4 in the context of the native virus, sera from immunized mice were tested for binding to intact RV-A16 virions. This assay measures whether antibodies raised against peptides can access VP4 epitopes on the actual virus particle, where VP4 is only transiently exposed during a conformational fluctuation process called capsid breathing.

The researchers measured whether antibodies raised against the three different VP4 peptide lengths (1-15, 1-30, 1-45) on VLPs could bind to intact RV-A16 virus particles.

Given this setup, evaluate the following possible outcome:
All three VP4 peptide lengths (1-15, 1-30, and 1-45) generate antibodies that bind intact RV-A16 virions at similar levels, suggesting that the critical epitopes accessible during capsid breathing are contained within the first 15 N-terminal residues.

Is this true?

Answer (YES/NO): NO